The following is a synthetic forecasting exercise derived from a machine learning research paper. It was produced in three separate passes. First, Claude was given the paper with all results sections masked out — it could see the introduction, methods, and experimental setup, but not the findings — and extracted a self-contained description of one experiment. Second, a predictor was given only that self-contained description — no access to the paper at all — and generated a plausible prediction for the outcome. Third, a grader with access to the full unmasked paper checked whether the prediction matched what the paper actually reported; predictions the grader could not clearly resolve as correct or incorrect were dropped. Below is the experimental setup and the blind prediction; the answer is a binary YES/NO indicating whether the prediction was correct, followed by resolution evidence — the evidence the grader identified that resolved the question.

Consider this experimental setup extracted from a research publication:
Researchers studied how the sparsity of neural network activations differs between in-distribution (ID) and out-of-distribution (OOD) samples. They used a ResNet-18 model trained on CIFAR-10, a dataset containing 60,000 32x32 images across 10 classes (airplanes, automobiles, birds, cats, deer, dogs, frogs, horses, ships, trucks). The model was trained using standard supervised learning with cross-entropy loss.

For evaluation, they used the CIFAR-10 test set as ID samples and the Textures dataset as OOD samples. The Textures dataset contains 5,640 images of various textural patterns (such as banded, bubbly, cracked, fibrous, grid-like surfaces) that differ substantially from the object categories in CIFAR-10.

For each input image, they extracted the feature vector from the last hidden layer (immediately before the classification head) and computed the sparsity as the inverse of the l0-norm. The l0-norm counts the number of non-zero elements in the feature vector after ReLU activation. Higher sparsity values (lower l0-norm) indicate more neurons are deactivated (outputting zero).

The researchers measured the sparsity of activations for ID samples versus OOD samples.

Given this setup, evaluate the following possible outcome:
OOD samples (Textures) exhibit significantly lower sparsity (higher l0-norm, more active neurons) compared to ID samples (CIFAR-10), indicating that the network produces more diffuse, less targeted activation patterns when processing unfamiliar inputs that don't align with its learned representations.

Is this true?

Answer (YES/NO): YES